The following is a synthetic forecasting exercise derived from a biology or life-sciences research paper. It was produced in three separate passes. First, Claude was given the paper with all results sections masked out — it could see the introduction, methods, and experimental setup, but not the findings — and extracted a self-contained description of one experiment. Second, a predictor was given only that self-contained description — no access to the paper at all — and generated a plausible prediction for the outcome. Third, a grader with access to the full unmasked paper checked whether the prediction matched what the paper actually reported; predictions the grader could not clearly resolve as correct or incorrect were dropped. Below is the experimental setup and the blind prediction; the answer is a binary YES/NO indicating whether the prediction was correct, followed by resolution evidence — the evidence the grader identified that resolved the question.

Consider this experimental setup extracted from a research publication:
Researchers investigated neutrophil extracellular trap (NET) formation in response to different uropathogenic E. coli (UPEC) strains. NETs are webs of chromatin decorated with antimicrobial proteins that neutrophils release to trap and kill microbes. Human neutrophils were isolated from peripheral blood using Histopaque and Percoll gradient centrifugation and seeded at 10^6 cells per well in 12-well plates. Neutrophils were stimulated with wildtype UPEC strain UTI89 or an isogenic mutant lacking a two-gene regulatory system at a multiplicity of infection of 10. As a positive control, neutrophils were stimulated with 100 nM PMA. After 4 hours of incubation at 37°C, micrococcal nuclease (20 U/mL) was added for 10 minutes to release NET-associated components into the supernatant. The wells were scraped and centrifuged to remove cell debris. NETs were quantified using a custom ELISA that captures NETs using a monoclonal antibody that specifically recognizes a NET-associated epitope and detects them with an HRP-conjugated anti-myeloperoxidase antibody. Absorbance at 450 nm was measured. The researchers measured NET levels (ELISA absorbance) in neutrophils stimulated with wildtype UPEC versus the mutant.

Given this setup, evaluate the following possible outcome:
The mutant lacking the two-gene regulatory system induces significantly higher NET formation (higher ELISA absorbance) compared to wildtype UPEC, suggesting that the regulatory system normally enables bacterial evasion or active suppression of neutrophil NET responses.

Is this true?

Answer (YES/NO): YES